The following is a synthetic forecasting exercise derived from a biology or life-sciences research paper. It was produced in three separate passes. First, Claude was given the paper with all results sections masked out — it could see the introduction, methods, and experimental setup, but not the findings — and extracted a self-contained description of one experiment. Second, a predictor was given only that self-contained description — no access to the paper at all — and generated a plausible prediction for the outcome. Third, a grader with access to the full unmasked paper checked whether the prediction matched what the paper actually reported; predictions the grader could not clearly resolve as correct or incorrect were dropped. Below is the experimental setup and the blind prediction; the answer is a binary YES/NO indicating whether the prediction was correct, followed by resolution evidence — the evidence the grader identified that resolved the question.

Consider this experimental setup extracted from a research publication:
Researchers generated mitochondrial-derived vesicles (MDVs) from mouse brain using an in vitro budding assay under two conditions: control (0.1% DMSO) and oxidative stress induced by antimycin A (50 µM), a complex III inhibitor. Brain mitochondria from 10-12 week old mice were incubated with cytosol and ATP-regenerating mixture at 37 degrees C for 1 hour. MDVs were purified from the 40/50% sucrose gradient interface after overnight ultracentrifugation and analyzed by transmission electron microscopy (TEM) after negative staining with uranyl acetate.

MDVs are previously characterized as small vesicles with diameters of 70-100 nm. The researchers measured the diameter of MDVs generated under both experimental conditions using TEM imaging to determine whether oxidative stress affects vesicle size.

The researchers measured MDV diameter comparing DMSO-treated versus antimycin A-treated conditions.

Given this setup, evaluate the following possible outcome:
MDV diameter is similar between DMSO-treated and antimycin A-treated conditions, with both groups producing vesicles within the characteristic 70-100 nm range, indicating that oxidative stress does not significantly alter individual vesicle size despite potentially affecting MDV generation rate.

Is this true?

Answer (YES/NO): NO